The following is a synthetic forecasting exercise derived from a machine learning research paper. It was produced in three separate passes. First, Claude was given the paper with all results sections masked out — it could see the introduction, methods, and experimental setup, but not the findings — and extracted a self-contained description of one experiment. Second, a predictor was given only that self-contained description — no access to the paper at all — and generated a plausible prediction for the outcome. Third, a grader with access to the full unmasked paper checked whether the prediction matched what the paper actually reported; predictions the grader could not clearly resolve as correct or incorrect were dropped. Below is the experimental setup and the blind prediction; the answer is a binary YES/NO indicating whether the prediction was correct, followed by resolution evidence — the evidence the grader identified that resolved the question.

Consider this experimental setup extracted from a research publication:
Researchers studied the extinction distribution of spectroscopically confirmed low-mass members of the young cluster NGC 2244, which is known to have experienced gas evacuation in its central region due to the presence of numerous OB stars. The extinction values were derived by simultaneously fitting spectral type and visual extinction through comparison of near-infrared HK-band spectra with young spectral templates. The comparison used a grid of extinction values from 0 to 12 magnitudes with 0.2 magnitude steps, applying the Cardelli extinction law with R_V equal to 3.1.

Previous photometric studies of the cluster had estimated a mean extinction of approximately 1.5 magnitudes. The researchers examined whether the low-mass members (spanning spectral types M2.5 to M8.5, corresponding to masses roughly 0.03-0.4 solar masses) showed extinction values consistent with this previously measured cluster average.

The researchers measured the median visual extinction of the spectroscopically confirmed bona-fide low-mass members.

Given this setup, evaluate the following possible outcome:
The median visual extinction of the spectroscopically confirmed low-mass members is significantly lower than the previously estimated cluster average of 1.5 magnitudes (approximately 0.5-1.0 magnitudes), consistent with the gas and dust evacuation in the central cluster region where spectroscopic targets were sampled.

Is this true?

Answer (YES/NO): NO